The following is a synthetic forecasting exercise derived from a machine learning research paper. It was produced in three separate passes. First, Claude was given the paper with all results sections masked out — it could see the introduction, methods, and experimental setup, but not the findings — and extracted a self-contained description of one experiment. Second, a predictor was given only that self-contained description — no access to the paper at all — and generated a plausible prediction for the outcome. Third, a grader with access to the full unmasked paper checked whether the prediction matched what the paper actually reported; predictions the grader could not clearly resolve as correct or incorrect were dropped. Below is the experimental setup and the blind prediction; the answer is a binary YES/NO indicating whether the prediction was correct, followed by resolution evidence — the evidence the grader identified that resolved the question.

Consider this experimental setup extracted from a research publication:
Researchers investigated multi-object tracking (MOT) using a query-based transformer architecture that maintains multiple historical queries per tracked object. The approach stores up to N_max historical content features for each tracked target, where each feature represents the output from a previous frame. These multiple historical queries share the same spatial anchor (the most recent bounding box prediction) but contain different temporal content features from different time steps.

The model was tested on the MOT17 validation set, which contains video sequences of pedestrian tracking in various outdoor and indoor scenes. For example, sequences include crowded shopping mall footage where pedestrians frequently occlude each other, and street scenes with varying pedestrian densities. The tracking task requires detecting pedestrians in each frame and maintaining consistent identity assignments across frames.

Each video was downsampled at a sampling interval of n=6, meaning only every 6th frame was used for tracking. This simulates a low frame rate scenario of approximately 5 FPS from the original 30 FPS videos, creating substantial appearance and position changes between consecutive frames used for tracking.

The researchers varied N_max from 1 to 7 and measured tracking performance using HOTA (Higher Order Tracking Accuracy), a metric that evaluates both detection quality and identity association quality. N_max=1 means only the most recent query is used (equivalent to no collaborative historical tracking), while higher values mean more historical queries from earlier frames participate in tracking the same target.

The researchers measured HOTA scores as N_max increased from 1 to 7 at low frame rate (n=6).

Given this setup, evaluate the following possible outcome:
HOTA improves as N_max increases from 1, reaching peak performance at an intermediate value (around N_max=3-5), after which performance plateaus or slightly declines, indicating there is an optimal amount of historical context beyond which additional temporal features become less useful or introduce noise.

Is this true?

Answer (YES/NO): YES